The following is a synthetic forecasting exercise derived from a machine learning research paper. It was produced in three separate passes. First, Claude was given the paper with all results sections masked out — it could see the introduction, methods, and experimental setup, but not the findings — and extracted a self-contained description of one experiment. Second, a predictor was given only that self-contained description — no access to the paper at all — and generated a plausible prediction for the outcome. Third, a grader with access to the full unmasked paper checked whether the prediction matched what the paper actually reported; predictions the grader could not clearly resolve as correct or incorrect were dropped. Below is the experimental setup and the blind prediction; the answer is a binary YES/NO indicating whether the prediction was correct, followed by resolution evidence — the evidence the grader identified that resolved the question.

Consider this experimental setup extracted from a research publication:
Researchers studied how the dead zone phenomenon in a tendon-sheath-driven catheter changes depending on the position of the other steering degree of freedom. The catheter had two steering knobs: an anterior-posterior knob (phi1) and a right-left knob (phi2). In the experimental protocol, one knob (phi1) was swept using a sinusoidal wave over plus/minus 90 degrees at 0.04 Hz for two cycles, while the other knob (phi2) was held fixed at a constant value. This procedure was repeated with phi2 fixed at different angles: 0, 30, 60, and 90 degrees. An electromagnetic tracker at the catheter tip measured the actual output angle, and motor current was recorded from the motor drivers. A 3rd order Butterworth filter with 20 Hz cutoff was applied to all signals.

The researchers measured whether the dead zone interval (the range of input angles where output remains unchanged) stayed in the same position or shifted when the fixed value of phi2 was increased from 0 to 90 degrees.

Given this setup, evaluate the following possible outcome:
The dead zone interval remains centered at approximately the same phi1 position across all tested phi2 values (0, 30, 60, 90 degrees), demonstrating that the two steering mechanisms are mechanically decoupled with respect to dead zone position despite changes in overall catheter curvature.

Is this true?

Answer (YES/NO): NO